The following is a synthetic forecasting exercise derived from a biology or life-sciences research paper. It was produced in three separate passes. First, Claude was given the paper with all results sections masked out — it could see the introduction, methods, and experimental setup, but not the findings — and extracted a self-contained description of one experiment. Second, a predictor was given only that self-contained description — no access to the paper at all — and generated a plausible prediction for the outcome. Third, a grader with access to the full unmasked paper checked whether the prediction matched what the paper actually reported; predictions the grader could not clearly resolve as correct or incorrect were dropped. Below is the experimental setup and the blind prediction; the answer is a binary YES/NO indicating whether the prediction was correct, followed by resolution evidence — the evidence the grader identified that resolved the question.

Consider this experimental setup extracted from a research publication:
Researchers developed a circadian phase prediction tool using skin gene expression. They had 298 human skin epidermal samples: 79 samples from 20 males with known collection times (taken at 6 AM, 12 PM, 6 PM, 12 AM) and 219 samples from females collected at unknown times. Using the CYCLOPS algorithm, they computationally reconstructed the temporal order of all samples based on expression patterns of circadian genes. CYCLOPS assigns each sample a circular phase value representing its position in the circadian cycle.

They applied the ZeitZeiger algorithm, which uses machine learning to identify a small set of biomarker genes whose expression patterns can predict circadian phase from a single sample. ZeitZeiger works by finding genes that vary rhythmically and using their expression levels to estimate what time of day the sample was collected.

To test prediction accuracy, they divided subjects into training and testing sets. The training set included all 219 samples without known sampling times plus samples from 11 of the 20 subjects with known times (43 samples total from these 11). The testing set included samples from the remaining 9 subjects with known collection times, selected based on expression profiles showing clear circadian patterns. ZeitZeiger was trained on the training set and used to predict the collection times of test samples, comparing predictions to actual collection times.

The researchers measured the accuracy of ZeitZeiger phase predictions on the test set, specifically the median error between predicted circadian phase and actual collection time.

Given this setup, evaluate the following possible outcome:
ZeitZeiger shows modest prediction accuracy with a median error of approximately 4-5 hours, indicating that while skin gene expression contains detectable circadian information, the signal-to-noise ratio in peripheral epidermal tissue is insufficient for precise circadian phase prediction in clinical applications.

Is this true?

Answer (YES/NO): NO